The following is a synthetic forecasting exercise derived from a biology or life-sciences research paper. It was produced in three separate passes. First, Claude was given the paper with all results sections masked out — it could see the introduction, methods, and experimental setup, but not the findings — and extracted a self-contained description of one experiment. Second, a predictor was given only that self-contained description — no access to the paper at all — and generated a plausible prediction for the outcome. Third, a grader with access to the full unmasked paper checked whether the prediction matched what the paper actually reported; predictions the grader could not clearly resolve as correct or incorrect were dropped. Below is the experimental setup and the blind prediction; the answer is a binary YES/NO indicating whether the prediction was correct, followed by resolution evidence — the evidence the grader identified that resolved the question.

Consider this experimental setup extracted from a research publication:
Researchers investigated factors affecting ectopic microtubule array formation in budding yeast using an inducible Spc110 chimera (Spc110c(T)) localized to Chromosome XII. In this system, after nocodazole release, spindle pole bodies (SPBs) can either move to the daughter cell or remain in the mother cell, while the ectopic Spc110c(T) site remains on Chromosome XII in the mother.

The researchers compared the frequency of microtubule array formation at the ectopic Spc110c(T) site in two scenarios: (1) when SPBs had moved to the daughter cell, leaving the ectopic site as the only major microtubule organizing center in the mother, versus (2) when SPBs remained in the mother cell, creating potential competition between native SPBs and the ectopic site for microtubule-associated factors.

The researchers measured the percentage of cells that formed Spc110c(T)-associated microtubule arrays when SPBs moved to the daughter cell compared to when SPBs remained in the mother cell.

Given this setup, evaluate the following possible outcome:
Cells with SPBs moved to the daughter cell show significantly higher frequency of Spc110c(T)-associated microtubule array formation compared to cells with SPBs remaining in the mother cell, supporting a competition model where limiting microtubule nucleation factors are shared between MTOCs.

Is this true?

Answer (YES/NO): YES